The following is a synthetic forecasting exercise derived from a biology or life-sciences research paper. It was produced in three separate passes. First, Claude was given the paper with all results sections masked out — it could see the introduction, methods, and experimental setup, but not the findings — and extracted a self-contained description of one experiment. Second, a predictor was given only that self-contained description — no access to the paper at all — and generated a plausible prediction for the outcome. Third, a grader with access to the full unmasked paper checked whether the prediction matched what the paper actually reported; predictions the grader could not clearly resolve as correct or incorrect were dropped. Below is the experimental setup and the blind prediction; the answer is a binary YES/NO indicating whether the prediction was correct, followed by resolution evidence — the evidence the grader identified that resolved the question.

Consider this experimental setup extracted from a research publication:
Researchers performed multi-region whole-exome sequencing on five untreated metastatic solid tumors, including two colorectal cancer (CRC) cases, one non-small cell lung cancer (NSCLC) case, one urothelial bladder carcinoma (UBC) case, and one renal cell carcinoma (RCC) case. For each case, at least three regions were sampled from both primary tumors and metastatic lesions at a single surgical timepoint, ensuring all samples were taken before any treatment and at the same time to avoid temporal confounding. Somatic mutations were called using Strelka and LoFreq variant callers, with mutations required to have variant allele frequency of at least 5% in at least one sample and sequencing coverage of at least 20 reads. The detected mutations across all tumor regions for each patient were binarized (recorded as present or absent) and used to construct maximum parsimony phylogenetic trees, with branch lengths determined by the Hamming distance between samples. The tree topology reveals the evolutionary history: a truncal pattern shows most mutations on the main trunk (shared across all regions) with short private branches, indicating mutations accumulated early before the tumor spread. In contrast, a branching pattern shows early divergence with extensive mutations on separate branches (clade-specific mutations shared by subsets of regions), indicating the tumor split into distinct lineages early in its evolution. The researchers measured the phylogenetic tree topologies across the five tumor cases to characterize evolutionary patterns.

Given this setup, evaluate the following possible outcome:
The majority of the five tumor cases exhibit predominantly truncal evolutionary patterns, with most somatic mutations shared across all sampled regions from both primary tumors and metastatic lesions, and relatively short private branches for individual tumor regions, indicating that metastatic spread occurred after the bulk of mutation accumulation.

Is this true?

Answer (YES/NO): NO